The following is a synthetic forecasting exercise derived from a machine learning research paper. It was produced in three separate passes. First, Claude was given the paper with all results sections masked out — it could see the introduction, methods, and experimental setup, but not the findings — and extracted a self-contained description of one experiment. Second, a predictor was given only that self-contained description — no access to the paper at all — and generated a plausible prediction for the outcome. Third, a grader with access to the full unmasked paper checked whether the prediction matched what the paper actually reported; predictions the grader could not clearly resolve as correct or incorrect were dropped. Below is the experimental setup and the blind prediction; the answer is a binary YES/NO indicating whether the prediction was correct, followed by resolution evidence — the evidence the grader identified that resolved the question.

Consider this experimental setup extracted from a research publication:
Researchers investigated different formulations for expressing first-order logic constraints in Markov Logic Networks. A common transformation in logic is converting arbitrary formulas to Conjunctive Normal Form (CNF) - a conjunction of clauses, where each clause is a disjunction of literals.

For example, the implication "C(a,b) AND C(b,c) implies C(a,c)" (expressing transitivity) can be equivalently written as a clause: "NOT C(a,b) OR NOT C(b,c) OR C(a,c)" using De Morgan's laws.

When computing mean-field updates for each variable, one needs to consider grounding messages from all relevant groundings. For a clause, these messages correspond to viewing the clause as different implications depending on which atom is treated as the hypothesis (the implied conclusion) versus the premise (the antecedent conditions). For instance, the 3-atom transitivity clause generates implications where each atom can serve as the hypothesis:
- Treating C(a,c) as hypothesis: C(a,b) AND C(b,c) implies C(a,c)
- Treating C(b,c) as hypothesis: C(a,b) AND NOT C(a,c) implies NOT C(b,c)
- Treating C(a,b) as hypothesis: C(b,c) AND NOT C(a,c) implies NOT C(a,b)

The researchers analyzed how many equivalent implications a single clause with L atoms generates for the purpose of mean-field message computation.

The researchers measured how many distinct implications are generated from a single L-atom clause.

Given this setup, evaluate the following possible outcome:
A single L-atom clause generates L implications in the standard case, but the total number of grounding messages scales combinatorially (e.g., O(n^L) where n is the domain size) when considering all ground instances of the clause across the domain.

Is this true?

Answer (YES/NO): NO